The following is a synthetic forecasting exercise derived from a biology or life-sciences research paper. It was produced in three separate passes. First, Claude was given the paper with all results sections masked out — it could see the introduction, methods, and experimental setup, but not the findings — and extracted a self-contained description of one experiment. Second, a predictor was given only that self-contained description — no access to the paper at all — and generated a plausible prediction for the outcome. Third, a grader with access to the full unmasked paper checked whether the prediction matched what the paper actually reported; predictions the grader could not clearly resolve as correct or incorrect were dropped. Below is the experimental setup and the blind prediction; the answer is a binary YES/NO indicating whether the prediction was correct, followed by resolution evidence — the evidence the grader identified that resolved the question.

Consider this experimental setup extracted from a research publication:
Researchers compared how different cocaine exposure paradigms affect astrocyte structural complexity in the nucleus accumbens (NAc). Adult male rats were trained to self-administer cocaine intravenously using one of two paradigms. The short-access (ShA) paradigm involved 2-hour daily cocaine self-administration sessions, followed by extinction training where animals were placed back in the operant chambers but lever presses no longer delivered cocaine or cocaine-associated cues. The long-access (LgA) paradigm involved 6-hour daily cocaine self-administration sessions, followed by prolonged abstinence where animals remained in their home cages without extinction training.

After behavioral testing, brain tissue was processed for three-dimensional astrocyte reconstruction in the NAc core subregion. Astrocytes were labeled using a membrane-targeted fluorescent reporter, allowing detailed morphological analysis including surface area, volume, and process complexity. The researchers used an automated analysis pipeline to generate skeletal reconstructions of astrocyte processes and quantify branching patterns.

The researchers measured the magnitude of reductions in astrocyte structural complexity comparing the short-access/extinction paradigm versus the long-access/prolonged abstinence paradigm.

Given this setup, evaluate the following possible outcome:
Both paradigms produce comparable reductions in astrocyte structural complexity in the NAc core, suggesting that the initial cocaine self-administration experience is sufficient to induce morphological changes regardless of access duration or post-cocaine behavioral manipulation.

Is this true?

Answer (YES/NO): NO